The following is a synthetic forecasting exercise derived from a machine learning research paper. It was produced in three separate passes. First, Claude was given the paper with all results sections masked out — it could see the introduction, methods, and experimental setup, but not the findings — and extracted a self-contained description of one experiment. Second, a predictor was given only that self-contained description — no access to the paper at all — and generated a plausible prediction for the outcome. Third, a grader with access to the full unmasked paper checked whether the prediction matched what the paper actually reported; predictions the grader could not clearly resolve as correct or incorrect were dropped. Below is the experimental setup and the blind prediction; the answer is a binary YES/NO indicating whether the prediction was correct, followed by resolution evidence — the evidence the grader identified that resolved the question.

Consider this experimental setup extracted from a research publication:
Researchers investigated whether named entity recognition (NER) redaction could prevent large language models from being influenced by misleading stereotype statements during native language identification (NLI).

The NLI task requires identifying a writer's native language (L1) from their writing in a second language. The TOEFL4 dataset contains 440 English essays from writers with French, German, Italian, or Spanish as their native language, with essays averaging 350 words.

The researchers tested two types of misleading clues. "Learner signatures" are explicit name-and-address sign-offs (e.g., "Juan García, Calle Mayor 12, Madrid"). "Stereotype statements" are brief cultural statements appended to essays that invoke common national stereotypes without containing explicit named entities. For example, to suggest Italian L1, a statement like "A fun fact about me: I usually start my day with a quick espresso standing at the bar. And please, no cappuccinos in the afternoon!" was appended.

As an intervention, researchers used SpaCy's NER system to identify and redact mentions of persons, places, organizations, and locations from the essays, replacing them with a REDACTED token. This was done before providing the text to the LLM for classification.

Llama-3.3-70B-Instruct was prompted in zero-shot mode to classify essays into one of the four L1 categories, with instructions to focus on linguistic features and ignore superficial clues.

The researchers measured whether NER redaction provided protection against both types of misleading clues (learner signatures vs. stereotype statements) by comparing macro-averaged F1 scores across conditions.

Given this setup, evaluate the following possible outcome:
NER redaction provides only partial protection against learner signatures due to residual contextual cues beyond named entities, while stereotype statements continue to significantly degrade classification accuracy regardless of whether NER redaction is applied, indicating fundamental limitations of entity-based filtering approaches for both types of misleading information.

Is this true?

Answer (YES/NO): NO